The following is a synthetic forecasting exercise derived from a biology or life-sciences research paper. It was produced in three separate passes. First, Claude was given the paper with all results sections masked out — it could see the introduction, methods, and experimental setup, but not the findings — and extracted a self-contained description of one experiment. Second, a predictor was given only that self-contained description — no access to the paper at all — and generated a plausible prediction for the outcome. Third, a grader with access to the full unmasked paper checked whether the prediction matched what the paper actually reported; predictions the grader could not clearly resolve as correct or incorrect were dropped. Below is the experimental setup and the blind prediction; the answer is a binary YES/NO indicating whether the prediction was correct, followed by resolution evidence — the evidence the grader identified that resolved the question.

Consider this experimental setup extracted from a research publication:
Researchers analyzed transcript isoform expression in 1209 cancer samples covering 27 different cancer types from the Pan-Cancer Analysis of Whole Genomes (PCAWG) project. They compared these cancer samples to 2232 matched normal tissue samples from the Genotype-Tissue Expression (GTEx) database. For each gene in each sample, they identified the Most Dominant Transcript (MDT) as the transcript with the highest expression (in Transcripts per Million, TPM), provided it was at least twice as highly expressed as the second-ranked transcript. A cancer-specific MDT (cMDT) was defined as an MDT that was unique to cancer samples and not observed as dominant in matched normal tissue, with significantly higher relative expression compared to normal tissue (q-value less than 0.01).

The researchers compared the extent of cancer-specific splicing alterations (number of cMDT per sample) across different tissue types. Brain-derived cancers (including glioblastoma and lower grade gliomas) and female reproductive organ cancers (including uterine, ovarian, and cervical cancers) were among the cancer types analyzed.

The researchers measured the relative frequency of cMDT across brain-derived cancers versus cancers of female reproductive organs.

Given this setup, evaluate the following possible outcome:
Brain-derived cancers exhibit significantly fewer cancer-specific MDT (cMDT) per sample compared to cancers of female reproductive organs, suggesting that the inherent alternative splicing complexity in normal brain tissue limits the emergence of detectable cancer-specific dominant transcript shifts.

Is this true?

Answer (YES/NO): YES